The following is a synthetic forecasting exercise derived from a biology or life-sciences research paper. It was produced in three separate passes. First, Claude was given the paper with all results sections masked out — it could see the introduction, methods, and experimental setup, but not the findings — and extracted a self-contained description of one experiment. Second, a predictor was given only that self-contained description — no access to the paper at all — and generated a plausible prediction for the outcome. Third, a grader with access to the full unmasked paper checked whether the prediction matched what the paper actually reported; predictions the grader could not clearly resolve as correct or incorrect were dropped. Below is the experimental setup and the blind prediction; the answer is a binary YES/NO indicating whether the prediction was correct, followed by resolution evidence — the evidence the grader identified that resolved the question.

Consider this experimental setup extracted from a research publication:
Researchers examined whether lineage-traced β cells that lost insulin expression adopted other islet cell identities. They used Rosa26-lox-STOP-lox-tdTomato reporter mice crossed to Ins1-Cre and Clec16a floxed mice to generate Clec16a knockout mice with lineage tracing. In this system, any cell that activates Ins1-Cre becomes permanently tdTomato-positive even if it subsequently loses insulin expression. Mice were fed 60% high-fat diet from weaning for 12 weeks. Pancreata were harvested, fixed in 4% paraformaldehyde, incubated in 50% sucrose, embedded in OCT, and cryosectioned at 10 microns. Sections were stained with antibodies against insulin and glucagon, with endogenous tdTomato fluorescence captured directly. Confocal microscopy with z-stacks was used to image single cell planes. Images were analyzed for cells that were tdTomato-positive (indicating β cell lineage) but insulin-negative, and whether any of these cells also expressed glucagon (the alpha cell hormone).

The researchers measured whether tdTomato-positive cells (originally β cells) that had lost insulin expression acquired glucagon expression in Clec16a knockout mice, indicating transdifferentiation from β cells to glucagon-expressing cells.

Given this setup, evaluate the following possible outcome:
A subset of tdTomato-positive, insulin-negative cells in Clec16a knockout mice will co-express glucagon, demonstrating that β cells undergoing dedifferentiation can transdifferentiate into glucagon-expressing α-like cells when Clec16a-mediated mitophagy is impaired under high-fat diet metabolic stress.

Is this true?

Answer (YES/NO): NO